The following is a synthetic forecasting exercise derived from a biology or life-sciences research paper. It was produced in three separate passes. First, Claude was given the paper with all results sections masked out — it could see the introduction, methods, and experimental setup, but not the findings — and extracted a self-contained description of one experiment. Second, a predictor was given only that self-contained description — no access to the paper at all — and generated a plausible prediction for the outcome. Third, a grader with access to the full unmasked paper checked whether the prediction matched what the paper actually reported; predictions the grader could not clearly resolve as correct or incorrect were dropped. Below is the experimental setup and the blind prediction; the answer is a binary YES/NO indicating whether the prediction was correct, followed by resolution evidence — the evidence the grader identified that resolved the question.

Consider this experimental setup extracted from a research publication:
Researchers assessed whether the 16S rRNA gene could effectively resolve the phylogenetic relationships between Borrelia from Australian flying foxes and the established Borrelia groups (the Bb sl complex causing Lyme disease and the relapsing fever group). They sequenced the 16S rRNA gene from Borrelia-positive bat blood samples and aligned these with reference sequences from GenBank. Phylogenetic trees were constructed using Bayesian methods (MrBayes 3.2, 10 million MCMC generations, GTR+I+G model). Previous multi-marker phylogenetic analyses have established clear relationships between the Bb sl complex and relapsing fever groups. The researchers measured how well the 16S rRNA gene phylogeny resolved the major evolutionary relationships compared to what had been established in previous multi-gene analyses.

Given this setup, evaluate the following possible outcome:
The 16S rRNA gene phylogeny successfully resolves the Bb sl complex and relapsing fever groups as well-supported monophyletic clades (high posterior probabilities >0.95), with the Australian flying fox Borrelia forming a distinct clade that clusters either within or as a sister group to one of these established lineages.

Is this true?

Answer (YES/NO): NO